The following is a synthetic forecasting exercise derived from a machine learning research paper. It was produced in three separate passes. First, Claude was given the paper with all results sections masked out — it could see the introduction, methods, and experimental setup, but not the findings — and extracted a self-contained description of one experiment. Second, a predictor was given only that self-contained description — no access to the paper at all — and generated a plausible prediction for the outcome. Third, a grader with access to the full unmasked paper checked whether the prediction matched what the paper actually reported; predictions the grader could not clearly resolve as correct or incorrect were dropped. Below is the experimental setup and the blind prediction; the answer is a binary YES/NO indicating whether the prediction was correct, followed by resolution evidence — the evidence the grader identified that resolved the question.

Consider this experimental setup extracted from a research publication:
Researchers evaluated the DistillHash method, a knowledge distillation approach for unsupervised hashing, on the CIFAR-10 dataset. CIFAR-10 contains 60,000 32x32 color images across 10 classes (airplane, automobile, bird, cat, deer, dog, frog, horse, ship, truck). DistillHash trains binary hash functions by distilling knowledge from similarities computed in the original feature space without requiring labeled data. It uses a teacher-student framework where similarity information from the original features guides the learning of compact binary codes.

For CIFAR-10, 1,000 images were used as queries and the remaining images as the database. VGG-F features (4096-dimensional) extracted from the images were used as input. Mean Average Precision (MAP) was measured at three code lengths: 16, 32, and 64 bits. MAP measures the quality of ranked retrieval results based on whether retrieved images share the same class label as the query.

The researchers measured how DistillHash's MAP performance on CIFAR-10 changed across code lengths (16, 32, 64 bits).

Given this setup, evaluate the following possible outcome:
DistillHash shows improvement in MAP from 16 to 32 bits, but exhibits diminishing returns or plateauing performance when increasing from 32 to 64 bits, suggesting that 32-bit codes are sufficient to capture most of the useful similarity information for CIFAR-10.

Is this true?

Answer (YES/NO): NO